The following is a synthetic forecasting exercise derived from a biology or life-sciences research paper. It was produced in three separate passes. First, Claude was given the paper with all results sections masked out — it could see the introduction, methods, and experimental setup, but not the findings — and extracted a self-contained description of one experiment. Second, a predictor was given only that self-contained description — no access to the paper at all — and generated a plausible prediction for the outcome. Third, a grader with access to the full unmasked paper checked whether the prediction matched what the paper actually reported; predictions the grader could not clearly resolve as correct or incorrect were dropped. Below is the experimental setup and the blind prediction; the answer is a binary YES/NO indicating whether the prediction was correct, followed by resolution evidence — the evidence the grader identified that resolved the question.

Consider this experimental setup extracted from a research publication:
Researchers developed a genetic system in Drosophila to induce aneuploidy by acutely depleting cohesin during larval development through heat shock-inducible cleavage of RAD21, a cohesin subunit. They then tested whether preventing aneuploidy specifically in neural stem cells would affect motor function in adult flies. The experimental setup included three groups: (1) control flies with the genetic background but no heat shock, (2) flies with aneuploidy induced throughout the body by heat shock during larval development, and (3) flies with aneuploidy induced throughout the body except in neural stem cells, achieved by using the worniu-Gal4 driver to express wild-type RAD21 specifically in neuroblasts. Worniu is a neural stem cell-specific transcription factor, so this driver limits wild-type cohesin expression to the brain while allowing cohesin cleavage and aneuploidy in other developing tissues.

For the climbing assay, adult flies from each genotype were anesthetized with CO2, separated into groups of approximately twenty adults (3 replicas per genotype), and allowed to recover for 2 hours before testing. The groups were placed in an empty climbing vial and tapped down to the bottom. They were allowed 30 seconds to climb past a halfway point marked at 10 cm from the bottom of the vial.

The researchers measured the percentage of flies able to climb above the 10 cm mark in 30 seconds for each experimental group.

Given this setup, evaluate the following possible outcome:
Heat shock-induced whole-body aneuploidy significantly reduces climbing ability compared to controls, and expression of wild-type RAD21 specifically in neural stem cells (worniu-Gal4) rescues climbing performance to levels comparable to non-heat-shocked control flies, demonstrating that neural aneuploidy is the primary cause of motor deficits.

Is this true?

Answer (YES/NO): YES